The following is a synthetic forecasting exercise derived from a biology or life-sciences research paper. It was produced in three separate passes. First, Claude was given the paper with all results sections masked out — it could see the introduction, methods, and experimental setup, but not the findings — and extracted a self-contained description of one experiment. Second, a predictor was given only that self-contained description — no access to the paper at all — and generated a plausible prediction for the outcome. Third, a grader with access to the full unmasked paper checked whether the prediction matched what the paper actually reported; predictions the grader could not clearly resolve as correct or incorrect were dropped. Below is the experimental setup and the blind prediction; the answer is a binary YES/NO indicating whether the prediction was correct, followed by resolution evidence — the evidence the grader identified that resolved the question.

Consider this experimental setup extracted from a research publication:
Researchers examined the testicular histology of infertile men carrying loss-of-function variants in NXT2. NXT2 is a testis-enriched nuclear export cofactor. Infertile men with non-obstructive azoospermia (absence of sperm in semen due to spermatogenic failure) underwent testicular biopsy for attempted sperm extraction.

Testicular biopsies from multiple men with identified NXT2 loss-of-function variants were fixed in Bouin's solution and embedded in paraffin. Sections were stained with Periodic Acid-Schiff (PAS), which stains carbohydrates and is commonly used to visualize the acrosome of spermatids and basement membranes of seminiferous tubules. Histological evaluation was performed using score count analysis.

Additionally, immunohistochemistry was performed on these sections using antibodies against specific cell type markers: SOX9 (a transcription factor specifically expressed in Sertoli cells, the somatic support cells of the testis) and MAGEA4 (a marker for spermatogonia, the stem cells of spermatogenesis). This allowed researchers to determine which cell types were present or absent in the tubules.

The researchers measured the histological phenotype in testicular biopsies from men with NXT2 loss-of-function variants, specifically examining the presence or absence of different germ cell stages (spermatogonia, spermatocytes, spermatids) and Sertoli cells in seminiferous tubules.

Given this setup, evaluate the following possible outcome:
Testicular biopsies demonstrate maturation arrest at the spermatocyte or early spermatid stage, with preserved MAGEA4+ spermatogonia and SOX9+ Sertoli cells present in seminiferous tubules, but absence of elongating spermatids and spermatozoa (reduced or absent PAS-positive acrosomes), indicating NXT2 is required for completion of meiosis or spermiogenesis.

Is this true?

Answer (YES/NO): NO